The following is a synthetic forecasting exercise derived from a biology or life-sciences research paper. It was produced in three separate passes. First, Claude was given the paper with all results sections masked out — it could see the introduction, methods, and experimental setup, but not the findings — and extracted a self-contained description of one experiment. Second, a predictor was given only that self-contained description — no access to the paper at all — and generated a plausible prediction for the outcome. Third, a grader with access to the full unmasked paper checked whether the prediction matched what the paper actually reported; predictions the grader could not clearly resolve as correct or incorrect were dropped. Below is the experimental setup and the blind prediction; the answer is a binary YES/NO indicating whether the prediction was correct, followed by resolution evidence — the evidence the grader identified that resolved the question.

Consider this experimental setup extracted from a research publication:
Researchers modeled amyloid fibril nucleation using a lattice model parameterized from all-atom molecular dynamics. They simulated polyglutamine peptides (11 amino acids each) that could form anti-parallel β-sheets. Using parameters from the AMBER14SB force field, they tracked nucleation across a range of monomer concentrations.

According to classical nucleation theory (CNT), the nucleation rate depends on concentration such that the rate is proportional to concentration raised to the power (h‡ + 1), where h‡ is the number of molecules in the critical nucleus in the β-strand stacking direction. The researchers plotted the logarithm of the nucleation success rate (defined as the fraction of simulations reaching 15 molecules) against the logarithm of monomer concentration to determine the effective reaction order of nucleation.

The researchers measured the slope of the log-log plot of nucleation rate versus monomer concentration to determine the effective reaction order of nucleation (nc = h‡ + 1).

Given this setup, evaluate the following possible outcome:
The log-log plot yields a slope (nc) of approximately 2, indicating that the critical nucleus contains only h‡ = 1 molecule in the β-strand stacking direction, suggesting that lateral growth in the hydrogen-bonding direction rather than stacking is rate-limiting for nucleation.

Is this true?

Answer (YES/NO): NO